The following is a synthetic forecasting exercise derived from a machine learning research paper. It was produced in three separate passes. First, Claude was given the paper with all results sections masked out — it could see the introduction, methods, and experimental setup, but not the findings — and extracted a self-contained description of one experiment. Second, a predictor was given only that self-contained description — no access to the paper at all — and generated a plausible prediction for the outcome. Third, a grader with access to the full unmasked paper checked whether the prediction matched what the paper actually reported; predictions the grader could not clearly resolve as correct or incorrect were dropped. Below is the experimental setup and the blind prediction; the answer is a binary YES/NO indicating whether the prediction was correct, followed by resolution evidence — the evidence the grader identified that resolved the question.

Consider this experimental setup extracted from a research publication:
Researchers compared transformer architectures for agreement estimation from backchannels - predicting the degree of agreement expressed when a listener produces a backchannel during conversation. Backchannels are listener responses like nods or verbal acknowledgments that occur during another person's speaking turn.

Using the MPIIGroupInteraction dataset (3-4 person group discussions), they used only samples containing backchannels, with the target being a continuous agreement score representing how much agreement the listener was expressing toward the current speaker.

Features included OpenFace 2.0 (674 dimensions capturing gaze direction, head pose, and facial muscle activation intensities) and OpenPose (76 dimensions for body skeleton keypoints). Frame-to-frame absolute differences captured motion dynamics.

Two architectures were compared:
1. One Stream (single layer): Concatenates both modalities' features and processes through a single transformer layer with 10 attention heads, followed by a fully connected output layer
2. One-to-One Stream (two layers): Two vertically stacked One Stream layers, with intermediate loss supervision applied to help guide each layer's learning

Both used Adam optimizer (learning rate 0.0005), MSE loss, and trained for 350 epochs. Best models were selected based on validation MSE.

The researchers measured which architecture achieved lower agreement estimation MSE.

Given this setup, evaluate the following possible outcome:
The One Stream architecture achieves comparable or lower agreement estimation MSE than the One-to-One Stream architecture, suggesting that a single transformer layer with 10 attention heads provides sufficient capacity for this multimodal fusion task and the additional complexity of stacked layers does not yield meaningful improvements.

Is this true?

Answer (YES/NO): NO